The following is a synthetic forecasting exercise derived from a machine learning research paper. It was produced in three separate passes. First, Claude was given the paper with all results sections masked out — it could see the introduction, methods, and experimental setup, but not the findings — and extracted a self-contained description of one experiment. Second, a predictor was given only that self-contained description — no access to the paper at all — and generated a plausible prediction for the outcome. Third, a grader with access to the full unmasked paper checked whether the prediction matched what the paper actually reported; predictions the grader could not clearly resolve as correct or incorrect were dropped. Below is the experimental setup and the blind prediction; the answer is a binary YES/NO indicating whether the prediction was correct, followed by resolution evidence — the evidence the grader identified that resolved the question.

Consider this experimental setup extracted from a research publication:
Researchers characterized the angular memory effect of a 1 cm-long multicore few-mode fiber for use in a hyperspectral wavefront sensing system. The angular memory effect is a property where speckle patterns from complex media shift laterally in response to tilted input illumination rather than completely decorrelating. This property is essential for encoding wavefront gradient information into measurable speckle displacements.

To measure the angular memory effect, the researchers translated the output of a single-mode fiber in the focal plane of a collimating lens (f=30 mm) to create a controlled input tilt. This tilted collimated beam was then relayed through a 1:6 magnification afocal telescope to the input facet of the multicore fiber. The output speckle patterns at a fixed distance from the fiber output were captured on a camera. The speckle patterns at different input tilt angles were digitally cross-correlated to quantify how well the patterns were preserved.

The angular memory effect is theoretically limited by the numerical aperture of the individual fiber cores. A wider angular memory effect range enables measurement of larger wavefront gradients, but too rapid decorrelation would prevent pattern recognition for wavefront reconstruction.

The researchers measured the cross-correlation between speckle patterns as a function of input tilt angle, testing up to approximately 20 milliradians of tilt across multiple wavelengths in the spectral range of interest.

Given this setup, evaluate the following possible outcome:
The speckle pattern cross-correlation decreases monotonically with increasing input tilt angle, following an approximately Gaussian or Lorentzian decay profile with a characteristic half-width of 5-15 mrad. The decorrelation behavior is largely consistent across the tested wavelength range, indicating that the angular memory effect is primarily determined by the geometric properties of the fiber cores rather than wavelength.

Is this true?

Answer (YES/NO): NO